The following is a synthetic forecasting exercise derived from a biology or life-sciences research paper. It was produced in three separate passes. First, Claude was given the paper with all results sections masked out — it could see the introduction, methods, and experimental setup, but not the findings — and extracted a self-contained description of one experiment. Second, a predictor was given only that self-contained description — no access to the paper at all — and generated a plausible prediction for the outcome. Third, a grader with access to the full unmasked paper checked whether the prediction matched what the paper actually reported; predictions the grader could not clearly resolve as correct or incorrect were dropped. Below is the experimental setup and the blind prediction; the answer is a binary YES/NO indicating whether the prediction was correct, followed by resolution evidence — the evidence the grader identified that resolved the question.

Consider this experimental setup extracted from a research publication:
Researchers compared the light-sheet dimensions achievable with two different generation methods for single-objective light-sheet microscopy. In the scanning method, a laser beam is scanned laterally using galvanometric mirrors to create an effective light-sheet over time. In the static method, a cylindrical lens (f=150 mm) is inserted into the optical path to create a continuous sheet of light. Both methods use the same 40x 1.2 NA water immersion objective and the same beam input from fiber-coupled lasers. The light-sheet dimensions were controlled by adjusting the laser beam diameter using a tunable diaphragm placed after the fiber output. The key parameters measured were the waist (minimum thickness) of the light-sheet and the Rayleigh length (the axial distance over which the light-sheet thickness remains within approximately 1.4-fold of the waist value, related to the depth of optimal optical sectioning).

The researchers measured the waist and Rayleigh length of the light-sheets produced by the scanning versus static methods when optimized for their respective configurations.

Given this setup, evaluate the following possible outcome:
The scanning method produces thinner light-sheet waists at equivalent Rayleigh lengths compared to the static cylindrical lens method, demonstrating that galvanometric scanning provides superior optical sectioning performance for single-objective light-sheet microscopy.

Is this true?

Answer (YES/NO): NO